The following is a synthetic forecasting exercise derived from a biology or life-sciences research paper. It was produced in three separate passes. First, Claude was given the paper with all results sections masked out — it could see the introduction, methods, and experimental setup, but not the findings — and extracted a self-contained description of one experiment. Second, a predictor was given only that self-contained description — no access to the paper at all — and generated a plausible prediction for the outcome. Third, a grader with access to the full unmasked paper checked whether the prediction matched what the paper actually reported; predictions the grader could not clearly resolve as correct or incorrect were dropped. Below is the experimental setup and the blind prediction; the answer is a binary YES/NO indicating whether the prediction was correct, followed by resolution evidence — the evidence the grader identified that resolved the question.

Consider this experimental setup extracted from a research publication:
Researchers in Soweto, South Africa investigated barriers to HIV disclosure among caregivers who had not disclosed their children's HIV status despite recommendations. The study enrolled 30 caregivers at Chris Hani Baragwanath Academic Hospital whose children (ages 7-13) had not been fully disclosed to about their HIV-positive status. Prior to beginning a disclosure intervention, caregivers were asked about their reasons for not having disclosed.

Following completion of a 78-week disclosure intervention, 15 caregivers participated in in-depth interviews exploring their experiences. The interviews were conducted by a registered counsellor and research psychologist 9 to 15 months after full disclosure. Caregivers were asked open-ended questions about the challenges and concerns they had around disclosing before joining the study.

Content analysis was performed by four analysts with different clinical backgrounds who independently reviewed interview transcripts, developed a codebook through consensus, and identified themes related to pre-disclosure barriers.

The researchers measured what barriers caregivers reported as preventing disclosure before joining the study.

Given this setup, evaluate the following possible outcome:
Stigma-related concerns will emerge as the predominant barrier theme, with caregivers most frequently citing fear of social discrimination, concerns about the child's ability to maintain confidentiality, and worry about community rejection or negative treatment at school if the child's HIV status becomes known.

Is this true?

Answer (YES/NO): NO